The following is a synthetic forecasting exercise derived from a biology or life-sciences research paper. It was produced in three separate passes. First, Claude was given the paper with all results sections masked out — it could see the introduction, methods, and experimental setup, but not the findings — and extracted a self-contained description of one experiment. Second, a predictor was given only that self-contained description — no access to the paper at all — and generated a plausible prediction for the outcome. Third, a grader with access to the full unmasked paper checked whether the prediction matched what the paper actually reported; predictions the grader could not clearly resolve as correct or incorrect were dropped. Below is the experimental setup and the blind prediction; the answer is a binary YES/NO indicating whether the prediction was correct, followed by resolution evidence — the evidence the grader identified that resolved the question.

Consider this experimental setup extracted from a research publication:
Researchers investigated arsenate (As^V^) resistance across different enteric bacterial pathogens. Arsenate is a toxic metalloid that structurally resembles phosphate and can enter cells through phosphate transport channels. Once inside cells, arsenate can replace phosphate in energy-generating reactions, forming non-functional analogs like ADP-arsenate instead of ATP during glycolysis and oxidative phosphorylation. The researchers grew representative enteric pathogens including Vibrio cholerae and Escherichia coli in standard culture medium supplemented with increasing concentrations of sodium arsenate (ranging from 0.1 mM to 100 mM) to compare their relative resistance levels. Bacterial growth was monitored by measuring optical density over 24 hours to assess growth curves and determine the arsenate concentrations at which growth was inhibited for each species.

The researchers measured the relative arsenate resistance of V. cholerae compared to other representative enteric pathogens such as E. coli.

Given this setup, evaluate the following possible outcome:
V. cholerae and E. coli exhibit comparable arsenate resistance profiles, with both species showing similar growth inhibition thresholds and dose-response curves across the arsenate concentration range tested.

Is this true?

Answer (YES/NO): NO